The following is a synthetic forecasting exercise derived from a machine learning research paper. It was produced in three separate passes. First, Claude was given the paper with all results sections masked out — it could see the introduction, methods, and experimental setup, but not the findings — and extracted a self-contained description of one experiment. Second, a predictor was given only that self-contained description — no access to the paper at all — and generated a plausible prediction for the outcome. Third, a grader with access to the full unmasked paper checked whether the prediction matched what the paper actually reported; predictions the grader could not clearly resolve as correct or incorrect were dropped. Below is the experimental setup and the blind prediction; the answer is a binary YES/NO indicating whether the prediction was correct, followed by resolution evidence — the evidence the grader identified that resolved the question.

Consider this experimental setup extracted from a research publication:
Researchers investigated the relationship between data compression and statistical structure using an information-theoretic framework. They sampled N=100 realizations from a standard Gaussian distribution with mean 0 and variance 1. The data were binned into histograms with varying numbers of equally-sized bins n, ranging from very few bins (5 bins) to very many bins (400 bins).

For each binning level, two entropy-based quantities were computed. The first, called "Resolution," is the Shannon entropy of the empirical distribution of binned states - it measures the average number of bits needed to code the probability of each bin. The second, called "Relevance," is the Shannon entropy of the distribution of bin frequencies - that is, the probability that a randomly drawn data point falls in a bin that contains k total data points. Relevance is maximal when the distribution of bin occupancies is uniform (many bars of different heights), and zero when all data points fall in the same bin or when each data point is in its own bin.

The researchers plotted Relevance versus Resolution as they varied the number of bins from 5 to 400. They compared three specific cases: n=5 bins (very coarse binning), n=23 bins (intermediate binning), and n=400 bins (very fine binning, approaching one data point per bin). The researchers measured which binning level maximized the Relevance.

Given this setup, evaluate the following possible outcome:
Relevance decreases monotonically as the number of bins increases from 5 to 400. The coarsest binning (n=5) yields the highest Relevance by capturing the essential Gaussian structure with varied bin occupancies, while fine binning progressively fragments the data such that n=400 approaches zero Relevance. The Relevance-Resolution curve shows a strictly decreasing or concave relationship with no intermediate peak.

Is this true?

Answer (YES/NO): NO